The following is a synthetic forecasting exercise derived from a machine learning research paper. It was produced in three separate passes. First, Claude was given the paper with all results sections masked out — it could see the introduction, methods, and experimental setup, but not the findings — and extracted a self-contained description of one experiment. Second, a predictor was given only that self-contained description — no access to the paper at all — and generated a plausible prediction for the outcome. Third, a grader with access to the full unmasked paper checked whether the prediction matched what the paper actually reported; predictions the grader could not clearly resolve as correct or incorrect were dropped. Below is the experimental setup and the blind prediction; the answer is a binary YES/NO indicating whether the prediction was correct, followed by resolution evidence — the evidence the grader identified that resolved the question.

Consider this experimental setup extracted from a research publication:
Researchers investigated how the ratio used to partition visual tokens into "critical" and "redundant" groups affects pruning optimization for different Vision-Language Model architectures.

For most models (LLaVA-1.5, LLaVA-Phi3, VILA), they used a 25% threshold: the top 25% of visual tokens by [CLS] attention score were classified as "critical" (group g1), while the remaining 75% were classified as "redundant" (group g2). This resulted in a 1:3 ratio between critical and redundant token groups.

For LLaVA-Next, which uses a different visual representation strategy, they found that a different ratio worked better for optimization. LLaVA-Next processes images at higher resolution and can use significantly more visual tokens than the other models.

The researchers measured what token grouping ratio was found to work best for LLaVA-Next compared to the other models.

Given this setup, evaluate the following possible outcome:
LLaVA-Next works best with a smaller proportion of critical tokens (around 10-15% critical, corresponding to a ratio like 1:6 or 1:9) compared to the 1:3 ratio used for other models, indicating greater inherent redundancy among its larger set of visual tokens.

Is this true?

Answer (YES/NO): NO